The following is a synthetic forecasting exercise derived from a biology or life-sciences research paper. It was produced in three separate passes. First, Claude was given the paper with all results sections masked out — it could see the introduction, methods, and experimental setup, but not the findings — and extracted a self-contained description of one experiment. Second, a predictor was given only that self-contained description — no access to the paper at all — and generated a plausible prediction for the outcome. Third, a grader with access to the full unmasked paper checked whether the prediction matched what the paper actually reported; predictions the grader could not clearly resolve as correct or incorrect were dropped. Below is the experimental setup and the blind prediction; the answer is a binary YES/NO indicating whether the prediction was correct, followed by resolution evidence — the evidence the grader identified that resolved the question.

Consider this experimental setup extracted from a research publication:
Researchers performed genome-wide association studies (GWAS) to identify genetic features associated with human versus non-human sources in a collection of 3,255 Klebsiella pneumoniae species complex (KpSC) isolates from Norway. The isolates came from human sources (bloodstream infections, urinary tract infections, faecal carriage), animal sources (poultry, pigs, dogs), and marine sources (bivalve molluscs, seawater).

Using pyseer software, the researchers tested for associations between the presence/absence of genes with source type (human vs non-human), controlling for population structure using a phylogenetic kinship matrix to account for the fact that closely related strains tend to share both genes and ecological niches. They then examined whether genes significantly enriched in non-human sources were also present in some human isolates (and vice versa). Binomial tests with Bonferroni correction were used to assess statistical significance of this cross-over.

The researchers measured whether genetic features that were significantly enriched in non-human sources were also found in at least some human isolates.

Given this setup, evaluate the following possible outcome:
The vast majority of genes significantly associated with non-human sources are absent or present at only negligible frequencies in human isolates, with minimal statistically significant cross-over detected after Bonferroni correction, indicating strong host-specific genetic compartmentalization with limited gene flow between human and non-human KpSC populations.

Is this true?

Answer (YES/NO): NO